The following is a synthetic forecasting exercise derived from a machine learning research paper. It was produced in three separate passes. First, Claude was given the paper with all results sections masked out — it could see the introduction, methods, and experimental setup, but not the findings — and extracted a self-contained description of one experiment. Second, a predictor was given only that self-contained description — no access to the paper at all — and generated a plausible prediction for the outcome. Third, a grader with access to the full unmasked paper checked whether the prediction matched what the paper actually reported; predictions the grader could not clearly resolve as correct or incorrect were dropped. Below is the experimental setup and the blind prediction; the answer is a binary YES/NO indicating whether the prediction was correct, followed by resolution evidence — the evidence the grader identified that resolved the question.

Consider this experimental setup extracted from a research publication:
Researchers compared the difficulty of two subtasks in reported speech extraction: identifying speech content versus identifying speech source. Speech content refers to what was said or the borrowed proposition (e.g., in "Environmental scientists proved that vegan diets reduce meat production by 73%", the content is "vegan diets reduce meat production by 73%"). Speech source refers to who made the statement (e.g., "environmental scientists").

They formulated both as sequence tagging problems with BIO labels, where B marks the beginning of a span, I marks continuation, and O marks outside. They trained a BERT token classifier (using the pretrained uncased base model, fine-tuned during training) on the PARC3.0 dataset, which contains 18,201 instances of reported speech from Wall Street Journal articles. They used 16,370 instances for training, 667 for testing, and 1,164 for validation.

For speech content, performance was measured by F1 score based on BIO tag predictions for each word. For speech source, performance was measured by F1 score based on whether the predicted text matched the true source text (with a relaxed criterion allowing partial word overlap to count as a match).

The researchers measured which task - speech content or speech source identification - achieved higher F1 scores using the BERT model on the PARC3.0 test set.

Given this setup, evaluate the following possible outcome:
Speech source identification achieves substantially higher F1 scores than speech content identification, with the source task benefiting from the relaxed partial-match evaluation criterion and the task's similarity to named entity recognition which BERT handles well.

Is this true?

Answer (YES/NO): NO